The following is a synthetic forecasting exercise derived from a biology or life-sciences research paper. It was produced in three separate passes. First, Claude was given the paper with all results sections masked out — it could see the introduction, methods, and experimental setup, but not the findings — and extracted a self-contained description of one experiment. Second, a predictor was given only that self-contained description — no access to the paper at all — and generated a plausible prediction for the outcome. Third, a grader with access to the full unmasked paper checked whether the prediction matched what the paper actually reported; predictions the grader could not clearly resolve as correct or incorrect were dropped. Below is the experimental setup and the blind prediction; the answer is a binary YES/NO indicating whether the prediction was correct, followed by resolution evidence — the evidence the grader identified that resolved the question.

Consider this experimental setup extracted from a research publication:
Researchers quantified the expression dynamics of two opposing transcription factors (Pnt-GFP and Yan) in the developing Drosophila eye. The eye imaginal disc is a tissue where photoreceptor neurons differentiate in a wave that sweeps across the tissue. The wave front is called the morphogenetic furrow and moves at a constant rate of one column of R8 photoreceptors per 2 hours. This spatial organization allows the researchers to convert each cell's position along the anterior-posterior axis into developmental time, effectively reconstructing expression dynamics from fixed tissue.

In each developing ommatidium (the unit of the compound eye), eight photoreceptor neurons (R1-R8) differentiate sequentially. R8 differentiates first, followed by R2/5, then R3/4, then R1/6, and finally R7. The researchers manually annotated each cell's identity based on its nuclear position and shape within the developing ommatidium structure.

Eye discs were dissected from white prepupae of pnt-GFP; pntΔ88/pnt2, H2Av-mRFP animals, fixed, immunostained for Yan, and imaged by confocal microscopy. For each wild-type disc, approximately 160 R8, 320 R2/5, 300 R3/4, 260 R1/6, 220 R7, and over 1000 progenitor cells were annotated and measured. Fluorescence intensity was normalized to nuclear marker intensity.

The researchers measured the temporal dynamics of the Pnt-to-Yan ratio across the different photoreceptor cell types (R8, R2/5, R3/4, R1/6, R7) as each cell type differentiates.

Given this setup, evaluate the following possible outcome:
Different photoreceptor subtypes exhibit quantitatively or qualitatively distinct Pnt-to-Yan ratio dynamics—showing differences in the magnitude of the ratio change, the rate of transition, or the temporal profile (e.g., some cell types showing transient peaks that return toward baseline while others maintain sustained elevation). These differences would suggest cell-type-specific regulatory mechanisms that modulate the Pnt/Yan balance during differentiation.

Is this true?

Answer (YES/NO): NO